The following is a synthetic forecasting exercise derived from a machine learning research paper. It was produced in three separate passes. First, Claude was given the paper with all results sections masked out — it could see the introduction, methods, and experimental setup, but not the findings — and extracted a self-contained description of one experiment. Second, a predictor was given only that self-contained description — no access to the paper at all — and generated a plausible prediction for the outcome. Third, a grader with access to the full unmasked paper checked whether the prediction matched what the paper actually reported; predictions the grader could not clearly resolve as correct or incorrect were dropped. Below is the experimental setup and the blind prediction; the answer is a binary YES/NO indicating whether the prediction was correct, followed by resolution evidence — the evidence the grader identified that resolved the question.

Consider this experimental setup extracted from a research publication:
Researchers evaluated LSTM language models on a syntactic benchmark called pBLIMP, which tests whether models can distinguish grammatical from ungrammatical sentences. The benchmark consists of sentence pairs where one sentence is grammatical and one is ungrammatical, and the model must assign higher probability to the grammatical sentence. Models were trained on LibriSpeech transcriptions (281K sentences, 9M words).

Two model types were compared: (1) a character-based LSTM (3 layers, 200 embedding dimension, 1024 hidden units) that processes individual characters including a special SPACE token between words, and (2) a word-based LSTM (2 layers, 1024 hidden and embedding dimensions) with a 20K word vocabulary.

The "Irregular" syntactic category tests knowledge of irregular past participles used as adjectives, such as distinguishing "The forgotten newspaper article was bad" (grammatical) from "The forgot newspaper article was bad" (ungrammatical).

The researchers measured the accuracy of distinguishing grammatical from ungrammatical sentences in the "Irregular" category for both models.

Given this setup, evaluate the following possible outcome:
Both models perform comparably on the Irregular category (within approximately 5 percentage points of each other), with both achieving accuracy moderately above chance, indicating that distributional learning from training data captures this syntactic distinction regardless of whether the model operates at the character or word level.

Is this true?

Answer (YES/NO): NO